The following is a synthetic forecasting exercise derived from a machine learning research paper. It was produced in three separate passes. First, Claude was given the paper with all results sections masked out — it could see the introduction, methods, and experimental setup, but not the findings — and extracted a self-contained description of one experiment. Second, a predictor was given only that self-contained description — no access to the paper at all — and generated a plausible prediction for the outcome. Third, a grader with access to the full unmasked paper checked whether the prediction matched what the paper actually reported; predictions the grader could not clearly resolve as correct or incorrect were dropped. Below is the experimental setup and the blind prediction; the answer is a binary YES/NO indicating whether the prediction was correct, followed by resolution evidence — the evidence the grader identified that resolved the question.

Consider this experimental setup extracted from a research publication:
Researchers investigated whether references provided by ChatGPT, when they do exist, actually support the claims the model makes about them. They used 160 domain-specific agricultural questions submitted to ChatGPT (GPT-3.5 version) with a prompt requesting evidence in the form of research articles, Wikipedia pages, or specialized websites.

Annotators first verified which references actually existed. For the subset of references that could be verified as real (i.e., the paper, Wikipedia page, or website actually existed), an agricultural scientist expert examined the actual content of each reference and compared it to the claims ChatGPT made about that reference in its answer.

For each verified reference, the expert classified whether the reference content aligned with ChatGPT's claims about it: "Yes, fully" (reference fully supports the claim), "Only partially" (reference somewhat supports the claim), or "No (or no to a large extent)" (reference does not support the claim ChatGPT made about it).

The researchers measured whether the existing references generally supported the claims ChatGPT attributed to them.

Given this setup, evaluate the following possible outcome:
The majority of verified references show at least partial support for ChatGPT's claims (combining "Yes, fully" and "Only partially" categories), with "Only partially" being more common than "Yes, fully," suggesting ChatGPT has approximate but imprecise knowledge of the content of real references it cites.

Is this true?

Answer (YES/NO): NO